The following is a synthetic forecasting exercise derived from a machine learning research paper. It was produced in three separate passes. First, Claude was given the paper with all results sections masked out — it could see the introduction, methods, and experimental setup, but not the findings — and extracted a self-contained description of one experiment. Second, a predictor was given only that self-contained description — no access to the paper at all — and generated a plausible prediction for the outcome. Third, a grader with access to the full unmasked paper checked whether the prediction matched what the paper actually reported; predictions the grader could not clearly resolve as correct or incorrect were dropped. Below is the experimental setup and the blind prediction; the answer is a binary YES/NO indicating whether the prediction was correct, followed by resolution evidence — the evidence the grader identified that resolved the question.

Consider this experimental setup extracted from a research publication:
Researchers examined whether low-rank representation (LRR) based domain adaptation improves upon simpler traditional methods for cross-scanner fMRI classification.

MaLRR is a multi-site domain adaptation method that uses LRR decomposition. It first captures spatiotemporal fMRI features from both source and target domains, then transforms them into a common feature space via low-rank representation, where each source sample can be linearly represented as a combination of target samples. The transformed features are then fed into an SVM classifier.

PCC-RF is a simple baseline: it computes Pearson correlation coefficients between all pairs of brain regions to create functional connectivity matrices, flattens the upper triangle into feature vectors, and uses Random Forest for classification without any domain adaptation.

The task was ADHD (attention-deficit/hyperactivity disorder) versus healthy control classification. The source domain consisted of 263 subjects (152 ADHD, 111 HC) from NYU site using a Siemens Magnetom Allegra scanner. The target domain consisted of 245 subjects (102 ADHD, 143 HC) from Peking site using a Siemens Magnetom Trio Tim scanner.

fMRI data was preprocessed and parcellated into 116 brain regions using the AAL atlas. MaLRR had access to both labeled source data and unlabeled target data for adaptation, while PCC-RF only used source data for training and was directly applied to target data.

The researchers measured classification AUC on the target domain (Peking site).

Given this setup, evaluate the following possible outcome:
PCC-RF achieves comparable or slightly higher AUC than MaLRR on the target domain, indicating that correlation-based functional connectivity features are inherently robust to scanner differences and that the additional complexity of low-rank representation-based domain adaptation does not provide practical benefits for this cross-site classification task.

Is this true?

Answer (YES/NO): NO